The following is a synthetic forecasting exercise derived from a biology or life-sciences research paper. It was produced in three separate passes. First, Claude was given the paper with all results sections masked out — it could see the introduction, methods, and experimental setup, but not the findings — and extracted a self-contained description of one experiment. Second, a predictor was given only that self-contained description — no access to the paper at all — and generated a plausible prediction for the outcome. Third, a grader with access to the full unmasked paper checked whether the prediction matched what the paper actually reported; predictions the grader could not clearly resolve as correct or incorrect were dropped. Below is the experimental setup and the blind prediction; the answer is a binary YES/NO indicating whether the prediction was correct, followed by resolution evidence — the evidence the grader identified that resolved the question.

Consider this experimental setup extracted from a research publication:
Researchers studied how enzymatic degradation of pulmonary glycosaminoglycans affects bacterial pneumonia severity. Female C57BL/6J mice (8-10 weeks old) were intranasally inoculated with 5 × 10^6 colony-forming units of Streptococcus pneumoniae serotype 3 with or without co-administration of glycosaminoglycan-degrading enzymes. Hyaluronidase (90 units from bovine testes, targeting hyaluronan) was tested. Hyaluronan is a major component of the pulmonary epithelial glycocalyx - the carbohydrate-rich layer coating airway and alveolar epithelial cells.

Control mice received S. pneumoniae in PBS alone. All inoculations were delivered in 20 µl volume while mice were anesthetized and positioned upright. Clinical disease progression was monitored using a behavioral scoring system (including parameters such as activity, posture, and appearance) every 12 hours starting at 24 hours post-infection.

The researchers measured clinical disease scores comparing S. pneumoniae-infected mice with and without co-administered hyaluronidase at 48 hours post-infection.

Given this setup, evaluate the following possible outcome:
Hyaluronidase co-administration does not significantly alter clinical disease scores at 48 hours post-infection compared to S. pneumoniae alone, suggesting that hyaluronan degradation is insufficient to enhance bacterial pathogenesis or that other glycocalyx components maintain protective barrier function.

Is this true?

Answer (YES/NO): NO